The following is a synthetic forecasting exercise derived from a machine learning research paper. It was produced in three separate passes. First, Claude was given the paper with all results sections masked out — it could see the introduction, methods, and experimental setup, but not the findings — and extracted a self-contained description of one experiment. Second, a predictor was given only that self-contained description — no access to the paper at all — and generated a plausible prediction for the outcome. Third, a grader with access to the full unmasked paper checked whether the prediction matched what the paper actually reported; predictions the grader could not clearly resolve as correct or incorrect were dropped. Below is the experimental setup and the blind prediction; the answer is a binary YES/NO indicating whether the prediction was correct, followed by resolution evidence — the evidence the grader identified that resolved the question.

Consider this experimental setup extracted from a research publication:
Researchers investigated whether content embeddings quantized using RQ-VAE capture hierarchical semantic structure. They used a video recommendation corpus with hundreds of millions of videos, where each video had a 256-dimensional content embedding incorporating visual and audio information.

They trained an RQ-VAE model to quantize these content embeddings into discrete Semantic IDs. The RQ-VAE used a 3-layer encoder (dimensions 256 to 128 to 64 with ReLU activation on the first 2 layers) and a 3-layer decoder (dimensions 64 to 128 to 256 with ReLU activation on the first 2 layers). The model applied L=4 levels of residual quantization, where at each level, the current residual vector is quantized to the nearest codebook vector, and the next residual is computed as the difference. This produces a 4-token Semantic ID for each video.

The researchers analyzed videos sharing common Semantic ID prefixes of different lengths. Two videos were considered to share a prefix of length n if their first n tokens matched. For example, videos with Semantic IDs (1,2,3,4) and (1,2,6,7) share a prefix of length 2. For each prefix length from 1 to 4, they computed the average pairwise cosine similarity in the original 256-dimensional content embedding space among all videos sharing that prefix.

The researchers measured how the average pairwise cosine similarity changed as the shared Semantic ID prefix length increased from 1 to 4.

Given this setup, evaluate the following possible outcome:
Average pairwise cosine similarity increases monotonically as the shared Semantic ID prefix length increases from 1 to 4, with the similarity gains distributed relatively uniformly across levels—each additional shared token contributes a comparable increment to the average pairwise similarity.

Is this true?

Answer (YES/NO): NO